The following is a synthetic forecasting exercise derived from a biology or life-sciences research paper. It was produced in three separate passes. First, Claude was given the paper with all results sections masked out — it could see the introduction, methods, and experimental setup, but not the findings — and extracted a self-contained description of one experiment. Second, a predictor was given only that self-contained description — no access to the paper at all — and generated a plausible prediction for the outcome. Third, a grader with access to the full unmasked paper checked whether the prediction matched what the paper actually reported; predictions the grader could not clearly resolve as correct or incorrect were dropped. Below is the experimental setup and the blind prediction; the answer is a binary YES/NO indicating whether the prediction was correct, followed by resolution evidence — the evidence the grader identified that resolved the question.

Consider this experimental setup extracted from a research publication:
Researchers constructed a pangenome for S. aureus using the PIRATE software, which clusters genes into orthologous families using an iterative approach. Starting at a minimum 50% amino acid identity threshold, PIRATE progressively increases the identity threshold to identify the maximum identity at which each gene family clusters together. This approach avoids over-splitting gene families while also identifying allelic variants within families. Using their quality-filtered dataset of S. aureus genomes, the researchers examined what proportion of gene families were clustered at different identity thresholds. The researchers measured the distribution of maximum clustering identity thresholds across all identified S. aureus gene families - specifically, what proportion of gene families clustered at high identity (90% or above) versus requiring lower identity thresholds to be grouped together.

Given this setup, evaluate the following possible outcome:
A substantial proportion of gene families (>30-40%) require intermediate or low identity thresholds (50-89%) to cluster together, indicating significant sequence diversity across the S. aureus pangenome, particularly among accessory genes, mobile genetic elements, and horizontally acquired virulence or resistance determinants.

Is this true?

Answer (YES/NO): NO